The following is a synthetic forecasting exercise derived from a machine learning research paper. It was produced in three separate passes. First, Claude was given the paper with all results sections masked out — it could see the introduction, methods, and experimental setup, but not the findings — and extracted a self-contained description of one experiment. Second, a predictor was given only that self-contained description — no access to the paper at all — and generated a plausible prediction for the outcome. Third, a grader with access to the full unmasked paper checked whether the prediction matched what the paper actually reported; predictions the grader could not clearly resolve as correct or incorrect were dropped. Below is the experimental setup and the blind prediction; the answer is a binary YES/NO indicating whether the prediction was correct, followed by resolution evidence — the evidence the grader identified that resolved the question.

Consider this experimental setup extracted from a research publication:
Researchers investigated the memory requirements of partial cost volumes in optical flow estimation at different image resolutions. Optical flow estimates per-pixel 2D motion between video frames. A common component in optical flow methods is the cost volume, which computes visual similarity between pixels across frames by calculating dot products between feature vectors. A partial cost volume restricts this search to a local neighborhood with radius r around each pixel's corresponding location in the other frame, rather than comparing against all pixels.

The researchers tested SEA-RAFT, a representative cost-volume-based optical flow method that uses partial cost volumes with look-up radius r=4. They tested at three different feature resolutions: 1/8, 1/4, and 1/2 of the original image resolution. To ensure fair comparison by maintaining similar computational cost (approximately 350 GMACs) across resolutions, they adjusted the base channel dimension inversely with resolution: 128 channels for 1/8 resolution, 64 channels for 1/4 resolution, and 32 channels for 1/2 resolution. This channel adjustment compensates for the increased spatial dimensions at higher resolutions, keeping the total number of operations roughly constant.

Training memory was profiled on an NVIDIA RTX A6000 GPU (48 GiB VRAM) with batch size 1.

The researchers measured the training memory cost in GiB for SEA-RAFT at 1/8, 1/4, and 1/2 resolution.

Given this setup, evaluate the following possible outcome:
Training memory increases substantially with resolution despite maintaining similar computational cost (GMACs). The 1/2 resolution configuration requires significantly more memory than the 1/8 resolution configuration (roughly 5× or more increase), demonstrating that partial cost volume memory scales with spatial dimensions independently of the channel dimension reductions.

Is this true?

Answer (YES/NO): NO